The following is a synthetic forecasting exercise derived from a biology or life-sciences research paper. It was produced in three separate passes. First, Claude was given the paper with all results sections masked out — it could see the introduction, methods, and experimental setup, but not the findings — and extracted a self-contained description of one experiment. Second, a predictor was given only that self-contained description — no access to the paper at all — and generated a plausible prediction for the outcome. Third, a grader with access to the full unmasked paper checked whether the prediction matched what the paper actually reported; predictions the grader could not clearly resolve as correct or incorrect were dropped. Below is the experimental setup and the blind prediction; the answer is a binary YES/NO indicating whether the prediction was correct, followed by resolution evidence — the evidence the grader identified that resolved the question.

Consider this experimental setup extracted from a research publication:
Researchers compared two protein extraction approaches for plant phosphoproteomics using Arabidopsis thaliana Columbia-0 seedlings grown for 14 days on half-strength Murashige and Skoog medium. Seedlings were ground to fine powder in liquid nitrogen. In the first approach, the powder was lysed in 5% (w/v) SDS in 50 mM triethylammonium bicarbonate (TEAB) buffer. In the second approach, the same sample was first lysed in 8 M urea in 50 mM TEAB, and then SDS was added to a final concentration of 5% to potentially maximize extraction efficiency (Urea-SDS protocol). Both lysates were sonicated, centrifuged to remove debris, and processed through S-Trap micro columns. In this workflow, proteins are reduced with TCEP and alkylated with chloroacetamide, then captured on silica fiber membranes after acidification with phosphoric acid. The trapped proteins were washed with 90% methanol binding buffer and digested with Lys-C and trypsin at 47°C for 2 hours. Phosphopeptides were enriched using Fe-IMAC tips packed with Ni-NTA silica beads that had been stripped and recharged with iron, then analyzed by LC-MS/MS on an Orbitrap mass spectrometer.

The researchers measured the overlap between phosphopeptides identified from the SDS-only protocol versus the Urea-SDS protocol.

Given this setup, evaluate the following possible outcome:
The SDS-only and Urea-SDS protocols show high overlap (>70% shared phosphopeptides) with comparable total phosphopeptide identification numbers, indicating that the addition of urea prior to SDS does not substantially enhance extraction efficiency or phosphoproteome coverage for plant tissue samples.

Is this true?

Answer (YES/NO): NO